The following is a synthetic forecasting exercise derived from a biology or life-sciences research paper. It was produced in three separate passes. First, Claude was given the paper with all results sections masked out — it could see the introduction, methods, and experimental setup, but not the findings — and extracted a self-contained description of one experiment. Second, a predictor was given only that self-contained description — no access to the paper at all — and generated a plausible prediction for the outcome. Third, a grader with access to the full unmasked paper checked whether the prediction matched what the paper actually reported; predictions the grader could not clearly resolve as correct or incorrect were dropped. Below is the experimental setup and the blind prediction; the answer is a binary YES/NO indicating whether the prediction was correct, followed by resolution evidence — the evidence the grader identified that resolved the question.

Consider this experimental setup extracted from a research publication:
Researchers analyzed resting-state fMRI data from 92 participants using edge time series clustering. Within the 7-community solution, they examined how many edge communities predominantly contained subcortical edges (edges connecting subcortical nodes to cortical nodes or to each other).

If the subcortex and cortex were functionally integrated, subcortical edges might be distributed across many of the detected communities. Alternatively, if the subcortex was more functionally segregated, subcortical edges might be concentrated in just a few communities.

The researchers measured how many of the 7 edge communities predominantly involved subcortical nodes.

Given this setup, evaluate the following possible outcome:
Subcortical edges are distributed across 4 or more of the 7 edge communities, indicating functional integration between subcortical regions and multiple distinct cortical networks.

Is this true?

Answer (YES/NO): YES